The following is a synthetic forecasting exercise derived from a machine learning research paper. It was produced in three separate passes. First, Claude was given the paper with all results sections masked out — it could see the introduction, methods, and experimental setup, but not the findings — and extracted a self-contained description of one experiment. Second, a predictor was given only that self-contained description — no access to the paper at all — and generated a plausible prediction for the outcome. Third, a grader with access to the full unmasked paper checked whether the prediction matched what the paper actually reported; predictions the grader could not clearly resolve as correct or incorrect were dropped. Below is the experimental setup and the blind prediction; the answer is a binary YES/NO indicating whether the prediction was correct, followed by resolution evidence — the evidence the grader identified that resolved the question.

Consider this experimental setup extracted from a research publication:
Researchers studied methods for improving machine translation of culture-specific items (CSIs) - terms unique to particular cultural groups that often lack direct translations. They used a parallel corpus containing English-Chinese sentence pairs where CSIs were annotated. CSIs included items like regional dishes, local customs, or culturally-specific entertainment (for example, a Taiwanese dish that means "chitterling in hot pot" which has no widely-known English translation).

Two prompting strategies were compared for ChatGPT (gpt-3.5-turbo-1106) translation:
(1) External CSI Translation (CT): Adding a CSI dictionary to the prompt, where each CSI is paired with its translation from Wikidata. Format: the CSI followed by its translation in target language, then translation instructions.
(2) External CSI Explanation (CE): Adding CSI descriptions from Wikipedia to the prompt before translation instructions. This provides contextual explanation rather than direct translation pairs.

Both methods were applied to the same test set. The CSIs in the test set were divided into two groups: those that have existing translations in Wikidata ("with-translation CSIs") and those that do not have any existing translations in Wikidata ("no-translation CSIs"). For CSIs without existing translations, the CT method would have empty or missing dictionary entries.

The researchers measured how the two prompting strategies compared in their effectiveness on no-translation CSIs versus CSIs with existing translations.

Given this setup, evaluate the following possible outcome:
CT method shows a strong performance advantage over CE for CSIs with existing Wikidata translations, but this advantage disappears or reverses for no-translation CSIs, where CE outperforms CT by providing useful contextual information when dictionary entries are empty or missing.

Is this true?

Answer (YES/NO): YES